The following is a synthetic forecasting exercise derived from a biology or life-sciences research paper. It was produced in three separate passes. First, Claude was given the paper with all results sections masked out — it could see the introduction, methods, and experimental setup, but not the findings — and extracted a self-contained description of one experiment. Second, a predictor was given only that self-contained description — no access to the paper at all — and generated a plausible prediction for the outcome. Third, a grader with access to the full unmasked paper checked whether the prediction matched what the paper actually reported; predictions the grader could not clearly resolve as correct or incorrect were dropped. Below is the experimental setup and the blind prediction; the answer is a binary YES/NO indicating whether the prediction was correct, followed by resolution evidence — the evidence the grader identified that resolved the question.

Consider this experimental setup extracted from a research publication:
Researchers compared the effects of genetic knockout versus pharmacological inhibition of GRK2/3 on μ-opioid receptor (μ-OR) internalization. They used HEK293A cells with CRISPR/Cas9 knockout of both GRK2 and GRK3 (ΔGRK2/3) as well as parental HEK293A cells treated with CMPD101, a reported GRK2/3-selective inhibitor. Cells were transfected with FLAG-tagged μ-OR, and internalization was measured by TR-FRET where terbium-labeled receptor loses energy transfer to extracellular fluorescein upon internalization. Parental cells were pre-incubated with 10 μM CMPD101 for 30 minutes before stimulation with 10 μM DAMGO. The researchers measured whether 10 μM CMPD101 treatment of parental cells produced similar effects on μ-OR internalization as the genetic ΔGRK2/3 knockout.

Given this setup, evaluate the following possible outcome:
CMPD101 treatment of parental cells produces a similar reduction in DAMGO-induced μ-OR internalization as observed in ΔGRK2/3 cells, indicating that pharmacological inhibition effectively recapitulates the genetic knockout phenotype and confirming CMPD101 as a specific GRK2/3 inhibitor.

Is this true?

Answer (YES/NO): YES